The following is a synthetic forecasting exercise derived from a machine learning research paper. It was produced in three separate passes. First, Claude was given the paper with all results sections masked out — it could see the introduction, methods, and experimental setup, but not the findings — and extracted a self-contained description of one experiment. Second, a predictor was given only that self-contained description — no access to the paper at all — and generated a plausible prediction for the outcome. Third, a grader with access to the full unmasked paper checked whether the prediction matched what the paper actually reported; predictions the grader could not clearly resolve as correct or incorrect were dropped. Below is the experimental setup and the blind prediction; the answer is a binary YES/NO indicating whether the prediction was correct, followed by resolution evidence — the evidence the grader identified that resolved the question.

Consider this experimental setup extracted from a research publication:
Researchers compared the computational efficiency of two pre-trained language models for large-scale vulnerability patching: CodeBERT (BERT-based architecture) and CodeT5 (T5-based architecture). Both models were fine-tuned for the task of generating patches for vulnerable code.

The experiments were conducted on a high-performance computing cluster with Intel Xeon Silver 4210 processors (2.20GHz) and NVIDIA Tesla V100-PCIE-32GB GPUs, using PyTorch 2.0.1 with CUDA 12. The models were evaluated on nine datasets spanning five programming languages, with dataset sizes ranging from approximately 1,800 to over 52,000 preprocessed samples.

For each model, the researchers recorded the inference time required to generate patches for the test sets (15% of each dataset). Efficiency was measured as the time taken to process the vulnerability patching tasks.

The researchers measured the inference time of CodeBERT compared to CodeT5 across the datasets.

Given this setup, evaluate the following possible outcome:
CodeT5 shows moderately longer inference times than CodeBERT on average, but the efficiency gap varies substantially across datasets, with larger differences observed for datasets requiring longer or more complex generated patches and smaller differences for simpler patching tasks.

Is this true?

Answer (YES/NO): NO